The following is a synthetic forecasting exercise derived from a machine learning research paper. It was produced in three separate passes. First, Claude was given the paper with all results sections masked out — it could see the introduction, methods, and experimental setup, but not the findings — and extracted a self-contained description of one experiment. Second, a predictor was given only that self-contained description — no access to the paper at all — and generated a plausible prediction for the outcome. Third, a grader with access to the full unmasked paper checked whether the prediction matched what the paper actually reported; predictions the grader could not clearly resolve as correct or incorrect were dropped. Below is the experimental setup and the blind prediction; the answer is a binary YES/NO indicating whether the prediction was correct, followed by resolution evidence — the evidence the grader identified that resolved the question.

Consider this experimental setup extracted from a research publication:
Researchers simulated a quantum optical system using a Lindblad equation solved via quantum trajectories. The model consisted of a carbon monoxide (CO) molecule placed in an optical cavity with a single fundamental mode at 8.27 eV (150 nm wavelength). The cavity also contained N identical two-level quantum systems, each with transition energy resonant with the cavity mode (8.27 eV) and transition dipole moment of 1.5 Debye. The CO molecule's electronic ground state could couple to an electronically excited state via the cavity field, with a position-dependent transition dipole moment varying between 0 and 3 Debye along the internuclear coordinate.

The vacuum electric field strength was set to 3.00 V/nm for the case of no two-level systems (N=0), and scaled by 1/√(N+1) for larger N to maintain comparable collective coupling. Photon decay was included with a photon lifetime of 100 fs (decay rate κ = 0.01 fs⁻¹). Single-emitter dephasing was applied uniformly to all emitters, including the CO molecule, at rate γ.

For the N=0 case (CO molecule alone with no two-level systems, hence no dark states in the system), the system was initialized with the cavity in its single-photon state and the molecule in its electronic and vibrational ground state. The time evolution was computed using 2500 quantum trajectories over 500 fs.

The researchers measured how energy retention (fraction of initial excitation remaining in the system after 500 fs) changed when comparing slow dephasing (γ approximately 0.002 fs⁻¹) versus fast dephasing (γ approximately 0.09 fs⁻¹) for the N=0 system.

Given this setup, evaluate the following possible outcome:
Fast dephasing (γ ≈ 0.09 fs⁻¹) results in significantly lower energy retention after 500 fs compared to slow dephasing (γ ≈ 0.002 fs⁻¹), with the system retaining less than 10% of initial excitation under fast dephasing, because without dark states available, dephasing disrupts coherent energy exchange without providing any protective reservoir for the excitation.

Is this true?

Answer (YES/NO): NO